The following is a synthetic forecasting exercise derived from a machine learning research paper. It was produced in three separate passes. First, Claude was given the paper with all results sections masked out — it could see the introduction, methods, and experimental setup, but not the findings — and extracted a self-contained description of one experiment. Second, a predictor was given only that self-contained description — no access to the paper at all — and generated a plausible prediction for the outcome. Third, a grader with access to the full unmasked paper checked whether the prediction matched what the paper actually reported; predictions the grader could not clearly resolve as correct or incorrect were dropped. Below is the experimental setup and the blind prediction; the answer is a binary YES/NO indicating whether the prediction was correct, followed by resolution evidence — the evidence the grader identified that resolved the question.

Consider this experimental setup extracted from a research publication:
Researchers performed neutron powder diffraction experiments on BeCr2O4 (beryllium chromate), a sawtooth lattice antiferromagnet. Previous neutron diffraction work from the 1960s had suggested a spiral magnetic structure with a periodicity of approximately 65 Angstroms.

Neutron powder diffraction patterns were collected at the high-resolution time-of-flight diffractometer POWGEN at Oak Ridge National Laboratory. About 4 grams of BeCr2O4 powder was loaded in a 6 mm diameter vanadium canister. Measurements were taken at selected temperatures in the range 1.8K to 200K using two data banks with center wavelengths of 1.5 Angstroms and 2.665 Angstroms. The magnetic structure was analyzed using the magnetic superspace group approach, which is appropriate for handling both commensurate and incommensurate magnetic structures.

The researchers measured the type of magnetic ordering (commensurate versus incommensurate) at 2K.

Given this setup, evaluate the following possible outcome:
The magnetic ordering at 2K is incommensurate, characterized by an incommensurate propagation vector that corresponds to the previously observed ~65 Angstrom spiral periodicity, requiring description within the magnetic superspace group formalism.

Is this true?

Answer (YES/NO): YES